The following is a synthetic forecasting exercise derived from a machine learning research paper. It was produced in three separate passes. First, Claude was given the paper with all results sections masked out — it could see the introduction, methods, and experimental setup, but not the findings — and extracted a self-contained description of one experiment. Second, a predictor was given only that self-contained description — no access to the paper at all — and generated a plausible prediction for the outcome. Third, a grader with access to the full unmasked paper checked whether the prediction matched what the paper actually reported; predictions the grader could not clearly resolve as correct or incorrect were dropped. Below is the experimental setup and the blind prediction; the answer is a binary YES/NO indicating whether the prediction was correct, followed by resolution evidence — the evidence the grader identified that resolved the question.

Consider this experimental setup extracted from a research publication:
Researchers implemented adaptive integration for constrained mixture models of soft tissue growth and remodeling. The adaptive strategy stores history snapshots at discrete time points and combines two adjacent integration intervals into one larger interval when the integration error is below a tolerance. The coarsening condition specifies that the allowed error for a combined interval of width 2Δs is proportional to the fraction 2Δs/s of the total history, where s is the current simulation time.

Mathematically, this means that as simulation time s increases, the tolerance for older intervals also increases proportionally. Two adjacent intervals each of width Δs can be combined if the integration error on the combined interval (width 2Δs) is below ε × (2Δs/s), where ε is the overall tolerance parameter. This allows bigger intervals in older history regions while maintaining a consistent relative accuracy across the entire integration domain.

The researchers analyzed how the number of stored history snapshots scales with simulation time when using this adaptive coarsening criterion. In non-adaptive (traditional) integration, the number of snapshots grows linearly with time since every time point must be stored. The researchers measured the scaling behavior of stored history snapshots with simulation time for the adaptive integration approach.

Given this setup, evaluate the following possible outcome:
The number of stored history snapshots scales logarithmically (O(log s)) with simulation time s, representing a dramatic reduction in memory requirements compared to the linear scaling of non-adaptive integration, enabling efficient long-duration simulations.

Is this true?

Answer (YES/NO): NO